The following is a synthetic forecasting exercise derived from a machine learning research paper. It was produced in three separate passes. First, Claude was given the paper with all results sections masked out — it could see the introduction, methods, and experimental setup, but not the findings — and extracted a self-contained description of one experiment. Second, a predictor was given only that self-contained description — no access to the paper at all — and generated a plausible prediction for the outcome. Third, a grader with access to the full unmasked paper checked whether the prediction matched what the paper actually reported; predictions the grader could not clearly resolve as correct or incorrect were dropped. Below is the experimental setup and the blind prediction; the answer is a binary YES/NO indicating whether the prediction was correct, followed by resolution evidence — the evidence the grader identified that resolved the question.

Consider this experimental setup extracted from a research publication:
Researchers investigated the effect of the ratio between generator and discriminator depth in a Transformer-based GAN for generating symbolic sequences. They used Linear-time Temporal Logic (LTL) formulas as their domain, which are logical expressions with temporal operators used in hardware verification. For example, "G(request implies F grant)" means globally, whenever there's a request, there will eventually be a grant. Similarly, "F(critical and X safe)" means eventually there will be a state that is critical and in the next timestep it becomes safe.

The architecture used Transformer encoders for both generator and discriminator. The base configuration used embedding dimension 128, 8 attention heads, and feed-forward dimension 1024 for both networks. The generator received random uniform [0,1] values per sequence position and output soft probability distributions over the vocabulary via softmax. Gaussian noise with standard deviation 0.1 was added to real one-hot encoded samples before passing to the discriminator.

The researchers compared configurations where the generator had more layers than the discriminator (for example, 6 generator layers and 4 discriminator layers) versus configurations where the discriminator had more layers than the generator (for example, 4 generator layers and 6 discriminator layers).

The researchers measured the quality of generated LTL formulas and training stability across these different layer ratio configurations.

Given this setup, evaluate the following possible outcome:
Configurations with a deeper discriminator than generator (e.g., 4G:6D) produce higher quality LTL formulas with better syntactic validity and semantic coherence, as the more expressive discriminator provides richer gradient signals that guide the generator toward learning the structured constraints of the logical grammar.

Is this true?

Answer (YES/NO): NO